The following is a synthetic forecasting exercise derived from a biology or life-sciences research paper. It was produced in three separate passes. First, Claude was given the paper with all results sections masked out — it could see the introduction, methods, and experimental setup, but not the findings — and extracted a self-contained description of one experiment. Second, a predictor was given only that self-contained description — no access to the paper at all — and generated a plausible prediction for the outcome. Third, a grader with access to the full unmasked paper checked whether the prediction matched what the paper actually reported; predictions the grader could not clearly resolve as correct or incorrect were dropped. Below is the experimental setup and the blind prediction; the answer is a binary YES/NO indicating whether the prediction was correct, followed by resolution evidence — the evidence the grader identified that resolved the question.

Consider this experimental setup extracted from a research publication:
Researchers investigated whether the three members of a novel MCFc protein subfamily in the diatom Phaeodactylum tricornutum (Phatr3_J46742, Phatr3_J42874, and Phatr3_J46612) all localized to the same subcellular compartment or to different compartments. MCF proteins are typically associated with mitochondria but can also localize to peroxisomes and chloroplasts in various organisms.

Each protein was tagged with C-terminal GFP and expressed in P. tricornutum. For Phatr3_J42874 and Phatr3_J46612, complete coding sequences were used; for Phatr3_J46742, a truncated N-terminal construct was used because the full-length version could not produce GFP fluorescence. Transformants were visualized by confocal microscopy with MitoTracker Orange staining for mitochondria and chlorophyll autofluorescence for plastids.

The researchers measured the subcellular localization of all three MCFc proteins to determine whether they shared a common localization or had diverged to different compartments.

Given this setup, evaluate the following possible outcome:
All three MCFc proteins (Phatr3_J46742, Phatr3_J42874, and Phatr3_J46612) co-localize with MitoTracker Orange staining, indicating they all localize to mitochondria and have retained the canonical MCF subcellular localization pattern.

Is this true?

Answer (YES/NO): NO